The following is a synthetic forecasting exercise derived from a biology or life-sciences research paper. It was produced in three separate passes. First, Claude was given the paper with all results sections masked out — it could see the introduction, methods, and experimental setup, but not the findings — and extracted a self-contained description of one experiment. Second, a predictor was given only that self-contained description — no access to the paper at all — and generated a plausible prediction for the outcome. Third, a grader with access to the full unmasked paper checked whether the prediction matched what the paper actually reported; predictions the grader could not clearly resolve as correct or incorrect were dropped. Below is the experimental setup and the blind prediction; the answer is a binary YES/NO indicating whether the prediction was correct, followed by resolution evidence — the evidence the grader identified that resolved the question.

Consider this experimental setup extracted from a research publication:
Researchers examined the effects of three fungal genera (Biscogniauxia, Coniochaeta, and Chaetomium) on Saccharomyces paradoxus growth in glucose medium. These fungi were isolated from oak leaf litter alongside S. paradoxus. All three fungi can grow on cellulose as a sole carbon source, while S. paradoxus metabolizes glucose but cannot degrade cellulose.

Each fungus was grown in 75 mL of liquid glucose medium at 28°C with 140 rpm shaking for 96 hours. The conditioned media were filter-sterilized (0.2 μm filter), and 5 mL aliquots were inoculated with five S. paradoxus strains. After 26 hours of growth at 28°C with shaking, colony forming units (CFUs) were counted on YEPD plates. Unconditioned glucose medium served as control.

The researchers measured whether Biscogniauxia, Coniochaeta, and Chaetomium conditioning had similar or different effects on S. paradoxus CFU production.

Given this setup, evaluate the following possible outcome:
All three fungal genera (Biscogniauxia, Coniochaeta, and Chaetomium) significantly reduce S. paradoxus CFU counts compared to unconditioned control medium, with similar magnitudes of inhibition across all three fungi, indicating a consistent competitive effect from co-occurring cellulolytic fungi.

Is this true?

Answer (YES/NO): YES